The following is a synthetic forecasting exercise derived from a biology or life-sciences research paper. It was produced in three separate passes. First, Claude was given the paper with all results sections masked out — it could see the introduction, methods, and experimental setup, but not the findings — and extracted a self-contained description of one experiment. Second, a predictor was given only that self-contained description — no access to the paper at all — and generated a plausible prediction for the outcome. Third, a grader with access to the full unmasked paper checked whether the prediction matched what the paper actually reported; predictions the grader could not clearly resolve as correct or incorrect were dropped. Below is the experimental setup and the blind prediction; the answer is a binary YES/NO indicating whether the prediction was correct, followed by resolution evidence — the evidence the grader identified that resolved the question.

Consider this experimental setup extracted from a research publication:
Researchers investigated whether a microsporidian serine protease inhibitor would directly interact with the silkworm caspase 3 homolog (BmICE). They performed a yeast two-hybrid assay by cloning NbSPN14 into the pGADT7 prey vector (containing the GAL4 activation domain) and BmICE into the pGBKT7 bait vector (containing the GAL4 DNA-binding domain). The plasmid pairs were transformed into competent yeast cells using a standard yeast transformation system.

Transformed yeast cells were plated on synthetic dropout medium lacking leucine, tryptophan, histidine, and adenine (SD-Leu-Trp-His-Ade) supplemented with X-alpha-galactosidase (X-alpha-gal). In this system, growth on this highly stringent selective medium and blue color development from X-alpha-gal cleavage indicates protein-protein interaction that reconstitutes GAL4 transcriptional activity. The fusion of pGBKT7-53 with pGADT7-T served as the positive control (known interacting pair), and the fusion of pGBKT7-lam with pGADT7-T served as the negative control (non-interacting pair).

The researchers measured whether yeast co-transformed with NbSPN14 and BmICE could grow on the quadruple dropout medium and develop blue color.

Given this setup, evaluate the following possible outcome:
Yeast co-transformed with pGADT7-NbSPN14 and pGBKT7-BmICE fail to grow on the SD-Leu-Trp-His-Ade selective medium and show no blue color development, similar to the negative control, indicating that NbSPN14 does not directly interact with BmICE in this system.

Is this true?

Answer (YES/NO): NO